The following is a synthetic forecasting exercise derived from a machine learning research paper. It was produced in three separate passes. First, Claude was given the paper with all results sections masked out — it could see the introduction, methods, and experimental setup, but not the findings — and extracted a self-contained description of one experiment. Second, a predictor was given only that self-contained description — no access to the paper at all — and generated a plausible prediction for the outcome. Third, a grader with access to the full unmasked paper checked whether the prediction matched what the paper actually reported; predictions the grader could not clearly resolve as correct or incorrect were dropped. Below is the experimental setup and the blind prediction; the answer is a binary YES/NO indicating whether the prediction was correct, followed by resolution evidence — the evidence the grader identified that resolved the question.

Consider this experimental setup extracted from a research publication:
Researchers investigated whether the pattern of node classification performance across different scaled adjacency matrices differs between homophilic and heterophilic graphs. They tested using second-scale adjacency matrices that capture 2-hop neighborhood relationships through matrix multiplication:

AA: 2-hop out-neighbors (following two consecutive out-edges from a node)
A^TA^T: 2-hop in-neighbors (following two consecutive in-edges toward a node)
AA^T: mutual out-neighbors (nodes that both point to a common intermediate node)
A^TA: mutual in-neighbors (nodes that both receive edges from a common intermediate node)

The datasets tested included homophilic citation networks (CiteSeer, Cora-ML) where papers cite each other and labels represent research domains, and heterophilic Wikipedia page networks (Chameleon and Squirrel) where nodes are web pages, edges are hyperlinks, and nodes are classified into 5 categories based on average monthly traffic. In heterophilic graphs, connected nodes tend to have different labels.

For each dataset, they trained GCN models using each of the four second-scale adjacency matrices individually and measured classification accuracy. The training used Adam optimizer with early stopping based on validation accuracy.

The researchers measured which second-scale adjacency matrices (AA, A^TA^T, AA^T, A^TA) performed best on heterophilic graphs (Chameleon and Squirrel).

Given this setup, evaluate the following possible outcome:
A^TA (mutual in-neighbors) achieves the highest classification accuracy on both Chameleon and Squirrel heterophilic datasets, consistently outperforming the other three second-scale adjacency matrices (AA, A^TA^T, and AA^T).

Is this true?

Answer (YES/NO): NO